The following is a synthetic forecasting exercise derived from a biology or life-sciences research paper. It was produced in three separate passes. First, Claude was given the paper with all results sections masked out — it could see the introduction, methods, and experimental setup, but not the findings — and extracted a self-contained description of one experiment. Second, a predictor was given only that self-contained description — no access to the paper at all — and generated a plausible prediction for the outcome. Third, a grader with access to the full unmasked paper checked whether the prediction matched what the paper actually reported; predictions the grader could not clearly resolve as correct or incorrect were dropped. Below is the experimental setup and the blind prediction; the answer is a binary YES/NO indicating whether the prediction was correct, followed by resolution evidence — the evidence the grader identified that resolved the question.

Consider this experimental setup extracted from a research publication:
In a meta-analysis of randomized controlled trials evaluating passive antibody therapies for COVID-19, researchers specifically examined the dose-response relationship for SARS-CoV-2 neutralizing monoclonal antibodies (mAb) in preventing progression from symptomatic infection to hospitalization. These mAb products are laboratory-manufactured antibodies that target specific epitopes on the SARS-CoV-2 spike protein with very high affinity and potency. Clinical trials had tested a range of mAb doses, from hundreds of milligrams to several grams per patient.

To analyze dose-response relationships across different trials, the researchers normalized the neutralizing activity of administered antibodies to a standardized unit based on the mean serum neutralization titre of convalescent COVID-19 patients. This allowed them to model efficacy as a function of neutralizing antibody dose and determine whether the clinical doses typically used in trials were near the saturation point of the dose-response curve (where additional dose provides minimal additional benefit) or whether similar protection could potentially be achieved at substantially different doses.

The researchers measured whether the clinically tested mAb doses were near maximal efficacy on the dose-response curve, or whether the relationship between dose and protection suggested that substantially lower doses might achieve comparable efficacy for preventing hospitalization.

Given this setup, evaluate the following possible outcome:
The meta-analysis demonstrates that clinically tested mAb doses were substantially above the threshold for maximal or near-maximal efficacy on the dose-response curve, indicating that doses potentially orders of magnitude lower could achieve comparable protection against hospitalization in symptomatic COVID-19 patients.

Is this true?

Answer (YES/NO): YES